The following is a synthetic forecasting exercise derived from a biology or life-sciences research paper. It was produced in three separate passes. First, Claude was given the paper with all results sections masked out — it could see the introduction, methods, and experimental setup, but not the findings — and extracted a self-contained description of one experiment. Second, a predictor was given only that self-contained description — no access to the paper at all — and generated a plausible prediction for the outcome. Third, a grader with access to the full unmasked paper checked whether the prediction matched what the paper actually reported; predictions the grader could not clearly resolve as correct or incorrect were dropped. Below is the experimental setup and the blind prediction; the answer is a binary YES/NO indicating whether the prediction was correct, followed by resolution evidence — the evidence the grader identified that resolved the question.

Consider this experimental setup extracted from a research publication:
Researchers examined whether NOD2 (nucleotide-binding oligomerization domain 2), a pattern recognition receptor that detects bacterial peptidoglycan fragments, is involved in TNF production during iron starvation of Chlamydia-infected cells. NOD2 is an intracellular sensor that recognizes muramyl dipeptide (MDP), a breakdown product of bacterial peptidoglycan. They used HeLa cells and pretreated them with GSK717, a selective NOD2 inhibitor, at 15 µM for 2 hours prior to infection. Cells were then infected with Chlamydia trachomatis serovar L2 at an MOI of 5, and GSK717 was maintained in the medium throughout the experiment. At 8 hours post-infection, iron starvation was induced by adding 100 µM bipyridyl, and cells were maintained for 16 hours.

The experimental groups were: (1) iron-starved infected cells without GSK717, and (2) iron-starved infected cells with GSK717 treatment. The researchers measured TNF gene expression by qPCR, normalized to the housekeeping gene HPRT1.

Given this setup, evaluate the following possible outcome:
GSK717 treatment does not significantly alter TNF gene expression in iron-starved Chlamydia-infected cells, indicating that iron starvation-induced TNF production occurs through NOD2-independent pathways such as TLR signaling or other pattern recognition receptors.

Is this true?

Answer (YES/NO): NO